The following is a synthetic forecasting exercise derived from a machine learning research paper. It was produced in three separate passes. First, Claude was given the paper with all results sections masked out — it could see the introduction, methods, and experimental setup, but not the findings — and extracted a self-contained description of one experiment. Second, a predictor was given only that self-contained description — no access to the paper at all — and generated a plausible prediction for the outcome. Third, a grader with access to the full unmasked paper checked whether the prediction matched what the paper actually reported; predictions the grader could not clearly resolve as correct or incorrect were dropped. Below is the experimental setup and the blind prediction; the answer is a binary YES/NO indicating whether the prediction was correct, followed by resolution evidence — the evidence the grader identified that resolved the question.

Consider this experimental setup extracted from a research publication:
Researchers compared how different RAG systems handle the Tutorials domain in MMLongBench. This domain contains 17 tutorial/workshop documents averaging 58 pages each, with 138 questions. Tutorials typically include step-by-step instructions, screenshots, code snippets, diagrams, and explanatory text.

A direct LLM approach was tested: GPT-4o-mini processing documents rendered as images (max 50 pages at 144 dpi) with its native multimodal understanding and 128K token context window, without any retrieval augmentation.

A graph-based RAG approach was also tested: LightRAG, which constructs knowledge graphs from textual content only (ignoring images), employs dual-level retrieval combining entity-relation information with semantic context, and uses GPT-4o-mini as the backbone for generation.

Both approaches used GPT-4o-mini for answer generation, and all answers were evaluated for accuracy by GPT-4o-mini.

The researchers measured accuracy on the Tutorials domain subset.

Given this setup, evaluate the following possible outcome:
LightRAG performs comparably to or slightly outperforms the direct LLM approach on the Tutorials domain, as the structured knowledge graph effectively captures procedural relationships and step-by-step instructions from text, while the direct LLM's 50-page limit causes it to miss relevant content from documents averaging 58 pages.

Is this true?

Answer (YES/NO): NO